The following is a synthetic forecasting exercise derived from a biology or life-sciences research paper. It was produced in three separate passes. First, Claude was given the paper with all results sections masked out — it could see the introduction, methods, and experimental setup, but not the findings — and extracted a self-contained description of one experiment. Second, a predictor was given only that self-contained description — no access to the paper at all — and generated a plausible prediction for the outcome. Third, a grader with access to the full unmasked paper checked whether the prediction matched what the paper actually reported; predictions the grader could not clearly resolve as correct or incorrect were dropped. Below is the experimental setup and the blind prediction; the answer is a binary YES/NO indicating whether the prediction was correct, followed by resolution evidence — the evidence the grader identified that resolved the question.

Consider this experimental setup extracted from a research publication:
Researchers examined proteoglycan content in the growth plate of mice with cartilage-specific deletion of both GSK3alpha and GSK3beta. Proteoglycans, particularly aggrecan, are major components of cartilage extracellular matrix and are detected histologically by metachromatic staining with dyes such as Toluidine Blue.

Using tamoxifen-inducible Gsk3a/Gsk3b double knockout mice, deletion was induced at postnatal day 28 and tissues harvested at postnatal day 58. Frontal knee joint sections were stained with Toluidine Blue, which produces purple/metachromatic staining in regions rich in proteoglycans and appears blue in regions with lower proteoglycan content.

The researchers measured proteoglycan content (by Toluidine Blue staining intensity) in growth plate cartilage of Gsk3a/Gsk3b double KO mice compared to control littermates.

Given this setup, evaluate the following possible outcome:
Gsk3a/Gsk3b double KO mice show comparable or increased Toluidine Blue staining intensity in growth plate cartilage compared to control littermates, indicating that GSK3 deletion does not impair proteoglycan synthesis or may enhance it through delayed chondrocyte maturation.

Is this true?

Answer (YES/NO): NO